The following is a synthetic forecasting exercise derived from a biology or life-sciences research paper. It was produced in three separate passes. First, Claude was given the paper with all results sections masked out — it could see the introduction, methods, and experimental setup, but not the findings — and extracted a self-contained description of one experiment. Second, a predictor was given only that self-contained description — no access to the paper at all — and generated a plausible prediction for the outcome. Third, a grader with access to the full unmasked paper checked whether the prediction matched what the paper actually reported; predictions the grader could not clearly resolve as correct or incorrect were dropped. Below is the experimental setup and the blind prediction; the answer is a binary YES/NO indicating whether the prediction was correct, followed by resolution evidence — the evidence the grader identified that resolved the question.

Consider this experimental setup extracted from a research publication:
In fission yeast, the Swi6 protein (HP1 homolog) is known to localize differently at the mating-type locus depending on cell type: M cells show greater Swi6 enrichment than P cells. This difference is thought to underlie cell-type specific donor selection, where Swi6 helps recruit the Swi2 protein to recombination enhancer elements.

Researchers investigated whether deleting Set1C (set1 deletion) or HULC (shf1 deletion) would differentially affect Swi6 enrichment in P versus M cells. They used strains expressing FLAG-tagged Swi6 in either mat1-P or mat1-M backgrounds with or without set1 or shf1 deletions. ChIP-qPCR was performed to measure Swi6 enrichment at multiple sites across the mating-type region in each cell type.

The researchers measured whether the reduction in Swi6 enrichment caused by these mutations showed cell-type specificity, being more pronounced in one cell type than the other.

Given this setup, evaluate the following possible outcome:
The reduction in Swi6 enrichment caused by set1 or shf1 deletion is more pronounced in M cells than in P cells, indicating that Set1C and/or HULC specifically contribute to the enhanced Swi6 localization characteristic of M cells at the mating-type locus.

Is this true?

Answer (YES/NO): YES